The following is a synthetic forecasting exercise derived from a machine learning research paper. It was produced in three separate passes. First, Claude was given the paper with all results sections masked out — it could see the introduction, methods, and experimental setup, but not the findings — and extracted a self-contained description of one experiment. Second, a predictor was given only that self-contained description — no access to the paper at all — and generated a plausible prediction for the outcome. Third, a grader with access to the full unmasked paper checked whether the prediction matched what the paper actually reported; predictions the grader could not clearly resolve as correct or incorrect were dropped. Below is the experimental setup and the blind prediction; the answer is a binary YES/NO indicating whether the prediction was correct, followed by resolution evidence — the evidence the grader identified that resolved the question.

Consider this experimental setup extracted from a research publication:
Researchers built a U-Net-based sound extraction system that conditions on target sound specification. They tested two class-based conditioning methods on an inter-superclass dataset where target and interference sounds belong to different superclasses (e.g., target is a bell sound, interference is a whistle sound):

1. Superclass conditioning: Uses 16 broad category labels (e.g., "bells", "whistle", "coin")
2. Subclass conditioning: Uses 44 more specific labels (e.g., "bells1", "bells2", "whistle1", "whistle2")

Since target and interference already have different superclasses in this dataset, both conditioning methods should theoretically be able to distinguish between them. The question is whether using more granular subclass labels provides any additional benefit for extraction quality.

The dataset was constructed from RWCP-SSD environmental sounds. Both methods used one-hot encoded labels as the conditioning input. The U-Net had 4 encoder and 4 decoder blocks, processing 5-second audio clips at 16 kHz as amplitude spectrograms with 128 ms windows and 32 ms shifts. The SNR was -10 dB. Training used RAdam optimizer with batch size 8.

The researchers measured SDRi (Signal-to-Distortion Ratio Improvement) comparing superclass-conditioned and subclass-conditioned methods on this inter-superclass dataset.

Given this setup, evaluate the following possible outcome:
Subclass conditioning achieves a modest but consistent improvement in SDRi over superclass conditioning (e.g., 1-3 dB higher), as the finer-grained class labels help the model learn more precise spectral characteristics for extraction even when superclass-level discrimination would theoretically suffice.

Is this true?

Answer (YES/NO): NO